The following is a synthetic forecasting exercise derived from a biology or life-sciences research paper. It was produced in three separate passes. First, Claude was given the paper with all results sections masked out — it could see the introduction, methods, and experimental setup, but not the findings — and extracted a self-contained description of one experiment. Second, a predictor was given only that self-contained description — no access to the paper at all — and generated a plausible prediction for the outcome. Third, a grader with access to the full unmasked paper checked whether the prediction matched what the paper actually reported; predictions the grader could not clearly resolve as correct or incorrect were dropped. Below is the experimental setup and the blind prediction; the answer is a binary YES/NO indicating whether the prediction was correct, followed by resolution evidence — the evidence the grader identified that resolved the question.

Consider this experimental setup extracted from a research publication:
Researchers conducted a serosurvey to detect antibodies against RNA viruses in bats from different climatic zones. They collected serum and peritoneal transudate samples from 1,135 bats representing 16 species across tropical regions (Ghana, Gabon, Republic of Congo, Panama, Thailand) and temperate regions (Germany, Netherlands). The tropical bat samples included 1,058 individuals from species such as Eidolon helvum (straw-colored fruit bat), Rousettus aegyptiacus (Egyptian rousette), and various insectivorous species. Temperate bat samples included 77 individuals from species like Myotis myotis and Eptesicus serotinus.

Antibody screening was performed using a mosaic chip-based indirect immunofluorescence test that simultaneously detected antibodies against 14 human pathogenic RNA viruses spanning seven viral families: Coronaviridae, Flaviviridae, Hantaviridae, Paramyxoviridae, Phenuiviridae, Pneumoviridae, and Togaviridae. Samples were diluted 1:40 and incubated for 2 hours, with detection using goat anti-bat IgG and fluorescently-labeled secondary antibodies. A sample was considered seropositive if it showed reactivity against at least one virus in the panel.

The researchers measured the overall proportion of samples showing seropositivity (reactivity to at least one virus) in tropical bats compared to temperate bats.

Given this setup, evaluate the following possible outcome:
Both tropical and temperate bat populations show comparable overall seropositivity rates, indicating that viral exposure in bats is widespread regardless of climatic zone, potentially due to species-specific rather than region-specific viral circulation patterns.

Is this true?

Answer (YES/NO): NO